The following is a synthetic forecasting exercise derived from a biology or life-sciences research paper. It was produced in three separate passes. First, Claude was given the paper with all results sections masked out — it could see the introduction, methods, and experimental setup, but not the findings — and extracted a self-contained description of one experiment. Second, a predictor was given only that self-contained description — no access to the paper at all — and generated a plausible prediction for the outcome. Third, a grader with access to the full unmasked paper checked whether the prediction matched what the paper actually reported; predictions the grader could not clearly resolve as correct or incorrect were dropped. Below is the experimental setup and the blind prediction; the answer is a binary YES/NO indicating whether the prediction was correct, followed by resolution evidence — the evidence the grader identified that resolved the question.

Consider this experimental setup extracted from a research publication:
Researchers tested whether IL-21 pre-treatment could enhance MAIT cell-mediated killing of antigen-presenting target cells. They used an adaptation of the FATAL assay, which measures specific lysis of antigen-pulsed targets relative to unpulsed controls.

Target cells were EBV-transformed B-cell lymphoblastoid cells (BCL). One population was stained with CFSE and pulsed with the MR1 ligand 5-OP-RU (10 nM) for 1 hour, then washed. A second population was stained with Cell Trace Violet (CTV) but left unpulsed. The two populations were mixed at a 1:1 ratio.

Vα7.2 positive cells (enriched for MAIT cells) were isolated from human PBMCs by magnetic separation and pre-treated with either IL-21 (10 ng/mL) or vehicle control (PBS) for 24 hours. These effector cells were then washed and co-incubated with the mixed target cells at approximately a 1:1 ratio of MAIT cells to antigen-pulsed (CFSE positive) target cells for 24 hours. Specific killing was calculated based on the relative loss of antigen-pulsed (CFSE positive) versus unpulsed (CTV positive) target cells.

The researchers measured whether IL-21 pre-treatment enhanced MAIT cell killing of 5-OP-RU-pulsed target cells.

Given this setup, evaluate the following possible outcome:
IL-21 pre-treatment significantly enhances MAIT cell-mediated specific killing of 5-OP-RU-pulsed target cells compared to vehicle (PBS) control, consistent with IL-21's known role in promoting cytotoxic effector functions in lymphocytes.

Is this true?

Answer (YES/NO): YES